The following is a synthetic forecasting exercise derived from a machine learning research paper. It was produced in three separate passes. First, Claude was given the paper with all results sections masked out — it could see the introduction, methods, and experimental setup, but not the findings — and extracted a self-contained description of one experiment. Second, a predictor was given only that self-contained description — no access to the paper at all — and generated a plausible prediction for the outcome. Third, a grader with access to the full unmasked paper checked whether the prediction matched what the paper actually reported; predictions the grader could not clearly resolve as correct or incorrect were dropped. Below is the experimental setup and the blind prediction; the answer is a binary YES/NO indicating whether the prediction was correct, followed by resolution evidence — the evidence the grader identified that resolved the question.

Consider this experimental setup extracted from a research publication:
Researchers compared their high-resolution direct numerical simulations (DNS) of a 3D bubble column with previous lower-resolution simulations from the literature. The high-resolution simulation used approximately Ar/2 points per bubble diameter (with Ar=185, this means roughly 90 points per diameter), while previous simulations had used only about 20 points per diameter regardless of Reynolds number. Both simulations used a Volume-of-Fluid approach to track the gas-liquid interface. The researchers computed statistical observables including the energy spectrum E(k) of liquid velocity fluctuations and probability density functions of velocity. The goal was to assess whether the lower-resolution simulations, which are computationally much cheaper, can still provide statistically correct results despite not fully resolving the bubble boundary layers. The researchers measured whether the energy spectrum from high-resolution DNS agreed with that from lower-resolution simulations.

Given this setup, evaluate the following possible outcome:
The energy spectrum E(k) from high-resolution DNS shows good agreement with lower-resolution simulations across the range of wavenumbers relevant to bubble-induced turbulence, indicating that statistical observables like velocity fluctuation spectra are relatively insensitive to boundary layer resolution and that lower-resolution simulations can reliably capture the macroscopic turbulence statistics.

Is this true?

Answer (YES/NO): YES